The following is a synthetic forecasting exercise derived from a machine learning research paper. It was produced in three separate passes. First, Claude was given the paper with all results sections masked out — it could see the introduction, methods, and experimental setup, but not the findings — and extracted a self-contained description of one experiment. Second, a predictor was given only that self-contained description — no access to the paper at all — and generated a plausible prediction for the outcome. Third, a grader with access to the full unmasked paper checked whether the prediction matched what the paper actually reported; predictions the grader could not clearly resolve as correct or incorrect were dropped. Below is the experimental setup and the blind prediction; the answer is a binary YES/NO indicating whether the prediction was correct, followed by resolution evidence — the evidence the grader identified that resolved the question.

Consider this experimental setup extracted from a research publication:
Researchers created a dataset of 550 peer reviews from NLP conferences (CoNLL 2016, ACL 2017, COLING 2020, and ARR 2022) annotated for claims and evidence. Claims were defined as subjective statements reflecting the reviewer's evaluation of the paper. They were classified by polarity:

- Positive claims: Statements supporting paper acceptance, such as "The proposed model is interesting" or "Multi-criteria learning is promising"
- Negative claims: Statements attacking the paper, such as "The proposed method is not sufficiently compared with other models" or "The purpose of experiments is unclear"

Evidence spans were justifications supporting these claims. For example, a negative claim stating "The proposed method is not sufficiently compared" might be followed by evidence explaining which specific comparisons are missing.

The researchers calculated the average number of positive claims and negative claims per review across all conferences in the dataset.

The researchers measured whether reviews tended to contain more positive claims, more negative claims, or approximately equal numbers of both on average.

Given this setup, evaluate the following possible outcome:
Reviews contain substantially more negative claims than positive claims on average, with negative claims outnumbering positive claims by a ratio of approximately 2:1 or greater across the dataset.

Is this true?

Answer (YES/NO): NO